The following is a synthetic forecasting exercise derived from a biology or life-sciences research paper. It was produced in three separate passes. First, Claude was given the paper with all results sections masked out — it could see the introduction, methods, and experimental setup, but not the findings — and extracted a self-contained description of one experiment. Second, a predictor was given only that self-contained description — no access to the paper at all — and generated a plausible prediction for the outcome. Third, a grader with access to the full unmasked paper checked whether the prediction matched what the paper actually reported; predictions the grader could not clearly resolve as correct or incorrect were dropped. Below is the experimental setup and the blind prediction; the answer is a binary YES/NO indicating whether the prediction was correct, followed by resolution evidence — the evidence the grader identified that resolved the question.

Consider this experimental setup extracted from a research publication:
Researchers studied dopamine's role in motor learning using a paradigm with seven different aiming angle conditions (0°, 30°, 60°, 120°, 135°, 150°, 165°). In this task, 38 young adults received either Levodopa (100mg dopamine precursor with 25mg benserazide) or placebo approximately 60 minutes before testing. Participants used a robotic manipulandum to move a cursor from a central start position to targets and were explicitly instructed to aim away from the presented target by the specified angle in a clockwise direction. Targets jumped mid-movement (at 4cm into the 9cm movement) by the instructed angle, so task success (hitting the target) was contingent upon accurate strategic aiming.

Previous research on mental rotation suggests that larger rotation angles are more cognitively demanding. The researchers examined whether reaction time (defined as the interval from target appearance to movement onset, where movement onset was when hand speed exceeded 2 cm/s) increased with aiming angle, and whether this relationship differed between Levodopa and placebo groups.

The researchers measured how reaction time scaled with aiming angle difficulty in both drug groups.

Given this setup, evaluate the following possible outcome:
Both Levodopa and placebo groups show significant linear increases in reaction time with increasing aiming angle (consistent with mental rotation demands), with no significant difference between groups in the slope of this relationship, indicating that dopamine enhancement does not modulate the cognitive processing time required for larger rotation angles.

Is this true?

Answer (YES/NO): NO